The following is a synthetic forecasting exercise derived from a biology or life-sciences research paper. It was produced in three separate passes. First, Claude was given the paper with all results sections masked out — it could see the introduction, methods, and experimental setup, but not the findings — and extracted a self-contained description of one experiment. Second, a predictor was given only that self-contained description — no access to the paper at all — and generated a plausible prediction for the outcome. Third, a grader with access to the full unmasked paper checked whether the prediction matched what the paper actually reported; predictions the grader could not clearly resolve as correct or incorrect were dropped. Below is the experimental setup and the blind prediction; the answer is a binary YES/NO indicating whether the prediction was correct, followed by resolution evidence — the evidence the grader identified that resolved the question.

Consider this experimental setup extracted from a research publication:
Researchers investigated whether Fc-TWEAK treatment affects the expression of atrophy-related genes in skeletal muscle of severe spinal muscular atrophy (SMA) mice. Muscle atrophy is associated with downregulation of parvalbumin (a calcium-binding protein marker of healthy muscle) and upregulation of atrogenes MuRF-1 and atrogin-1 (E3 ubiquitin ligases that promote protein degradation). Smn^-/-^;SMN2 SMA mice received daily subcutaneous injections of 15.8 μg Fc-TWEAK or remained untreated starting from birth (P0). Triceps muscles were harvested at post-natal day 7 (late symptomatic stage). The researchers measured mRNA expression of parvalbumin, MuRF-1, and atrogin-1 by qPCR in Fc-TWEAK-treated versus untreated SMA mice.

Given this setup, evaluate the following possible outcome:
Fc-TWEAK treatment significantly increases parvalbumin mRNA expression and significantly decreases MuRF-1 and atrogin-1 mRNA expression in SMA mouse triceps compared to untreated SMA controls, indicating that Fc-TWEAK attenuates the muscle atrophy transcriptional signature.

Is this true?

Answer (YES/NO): YES